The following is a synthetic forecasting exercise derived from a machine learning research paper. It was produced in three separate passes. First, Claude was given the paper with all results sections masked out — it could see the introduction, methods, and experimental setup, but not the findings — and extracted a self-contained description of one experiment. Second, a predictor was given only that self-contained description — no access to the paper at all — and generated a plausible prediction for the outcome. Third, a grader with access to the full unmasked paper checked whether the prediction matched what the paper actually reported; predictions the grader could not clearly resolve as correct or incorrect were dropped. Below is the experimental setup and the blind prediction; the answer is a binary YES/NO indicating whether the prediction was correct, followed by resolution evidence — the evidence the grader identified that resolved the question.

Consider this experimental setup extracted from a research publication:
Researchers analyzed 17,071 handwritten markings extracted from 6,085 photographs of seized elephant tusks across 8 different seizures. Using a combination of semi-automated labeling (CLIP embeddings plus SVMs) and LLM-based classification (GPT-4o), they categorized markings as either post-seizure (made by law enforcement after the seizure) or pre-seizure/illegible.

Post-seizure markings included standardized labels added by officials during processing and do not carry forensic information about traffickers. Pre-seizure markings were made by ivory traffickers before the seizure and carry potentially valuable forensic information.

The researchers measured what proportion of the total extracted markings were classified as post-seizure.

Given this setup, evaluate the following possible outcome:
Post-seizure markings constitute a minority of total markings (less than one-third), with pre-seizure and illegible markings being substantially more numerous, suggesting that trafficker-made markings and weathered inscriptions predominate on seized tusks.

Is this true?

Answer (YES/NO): NO